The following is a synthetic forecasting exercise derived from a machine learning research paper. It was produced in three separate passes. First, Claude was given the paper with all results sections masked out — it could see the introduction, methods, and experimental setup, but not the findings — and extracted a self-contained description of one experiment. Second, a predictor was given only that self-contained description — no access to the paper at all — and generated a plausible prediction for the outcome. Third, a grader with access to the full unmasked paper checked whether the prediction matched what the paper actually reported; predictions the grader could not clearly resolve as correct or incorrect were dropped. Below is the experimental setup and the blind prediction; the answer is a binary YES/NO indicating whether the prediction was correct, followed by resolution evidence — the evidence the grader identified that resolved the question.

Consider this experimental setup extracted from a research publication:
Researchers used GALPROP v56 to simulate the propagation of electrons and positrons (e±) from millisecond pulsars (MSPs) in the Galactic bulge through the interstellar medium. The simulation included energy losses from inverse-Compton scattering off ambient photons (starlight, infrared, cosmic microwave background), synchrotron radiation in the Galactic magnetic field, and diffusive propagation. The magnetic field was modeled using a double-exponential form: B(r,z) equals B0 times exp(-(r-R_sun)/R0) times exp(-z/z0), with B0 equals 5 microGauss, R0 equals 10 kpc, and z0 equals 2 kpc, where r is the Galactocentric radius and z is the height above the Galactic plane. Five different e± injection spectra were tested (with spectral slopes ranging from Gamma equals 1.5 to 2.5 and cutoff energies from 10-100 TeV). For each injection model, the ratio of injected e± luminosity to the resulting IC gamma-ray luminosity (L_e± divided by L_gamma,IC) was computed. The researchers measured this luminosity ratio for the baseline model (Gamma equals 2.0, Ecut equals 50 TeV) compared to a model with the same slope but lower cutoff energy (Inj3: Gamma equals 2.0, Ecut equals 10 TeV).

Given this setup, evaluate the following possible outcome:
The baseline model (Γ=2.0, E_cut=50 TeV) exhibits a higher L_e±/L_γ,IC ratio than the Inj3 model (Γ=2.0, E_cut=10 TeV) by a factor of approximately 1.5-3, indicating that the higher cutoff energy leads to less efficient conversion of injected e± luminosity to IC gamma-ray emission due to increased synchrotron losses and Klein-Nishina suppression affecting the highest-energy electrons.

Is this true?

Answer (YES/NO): NO